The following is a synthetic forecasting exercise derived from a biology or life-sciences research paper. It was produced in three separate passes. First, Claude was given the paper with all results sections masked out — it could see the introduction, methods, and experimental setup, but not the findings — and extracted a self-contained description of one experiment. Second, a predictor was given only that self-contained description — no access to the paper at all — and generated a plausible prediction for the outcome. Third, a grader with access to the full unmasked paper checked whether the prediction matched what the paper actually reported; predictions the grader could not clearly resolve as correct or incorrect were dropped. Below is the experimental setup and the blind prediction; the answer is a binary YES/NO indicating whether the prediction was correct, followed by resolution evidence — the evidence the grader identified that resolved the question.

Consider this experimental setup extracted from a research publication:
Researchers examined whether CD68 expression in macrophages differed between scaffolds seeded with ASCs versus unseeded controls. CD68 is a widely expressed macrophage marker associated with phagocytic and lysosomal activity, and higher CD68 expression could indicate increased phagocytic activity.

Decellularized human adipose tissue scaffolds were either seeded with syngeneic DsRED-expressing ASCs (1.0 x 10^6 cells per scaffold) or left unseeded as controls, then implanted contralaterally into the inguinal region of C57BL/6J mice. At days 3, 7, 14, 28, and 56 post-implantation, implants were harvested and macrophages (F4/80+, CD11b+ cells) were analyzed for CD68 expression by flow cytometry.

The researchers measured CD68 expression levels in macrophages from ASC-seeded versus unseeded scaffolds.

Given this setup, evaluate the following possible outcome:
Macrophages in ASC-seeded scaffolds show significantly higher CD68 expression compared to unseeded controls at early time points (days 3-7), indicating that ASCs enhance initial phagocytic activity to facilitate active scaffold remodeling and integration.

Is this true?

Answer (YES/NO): YES